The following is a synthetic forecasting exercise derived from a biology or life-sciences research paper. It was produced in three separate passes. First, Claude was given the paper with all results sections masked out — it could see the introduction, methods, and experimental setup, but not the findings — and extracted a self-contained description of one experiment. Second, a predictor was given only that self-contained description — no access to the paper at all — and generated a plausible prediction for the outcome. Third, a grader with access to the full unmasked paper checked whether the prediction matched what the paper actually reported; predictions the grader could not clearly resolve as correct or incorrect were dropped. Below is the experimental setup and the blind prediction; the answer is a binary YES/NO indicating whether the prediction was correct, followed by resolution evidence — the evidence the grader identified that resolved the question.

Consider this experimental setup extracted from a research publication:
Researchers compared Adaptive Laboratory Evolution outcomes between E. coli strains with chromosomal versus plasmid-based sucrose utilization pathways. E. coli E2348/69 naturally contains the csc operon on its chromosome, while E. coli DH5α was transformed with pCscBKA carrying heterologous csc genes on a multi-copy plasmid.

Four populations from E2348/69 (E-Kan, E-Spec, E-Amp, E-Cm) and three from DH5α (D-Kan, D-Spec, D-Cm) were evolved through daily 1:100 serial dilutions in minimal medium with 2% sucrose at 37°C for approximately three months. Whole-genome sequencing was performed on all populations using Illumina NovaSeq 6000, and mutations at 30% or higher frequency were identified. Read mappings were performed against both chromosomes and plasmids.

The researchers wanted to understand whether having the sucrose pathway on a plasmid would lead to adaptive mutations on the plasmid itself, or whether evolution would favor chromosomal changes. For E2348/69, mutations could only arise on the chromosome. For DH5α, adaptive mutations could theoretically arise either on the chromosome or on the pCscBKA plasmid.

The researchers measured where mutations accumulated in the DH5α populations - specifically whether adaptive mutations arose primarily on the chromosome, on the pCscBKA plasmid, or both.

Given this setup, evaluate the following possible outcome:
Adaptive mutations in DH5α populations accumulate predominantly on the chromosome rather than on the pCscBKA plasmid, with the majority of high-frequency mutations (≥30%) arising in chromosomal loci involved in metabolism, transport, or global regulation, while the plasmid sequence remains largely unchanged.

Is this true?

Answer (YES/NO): YES